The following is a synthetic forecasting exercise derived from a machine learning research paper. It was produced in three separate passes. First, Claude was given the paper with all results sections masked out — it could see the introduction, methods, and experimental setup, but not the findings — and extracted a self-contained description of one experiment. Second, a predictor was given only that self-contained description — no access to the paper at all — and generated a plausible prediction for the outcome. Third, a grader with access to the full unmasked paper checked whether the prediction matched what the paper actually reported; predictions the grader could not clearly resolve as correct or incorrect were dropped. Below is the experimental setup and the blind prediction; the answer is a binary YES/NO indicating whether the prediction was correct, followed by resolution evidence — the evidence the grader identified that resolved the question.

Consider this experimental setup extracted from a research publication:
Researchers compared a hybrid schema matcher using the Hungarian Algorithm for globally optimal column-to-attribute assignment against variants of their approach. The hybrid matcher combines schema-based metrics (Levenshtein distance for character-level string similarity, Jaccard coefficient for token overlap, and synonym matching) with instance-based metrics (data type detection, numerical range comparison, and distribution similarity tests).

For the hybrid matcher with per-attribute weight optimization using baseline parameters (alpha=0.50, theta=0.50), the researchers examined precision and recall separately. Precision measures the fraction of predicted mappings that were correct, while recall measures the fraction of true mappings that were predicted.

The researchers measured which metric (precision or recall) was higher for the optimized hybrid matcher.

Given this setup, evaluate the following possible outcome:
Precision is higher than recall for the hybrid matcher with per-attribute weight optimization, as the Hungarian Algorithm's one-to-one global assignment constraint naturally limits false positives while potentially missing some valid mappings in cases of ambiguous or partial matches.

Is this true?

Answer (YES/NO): YES